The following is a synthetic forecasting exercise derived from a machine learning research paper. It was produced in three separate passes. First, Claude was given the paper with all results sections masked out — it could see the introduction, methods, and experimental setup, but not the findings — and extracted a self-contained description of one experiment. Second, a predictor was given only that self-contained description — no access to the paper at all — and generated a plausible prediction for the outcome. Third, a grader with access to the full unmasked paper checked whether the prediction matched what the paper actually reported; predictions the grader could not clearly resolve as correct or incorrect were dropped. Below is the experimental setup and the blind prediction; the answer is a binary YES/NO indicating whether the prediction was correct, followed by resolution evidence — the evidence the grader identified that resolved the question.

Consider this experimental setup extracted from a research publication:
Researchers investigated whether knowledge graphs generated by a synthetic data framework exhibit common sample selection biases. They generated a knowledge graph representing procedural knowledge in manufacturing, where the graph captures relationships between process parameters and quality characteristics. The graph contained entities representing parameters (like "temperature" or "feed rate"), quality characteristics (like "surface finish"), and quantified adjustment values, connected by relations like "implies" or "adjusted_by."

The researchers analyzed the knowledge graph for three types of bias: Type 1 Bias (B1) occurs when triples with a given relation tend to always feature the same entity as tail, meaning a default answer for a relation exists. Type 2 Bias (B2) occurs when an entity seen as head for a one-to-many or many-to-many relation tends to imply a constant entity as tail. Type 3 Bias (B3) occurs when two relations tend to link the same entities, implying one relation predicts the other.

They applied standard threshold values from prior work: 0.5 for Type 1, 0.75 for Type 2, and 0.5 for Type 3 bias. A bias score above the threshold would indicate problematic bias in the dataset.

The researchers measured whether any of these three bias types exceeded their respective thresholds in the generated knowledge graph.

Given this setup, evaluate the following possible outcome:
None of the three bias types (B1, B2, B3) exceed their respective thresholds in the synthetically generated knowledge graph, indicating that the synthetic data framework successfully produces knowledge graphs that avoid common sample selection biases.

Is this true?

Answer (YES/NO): YES